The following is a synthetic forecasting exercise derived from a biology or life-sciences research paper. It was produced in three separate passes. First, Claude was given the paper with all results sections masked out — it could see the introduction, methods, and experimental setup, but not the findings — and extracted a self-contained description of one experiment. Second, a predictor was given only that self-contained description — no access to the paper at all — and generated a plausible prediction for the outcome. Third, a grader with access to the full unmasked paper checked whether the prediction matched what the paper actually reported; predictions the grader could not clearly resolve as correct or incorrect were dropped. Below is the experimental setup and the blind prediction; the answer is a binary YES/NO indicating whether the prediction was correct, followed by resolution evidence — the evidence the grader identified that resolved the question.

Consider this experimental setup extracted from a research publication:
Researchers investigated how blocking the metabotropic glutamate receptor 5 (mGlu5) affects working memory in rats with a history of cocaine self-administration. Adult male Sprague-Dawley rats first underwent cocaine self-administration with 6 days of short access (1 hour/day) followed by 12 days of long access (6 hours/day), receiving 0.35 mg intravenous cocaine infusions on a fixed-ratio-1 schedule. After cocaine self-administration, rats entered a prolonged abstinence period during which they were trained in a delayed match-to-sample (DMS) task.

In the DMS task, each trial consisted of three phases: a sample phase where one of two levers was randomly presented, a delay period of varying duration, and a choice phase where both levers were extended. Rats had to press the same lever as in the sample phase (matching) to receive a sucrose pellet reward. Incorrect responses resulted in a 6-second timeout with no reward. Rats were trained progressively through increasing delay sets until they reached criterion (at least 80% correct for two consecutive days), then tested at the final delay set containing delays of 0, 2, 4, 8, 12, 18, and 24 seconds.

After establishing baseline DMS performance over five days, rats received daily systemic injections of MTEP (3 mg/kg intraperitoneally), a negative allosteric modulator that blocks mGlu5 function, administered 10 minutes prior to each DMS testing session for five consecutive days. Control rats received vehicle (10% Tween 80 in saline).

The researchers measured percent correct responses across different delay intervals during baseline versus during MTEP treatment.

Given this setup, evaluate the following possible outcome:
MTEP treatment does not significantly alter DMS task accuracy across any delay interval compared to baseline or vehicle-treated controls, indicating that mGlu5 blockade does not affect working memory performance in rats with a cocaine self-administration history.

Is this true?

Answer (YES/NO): NO